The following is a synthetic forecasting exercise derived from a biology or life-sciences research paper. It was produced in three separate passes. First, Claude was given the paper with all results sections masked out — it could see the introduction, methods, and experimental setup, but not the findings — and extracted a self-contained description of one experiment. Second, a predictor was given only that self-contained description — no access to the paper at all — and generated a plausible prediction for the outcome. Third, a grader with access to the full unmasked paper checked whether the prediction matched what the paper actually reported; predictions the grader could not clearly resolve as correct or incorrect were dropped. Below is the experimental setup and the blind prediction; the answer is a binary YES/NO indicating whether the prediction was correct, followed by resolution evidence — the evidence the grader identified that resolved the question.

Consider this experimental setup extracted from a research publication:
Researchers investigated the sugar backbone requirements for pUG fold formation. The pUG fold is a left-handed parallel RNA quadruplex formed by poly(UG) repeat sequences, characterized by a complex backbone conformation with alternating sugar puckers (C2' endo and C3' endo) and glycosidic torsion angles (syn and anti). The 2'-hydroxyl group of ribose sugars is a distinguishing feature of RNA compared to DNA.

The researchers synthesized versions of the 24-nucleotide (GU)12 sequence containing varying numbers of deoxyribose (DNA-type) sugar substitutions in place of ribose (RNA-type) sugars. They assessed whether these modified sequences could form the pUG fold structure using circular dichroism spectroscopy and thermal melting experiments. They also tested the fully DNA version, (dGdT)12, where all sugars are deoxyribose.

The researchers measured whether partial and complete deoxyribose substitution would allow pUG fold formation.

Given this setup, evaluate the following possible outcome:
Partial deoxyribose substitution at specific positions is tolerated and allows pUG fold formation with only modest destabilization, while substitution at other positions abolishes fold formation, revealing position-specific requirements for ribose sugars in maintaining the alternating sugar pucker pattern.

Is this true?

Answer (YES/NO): NO